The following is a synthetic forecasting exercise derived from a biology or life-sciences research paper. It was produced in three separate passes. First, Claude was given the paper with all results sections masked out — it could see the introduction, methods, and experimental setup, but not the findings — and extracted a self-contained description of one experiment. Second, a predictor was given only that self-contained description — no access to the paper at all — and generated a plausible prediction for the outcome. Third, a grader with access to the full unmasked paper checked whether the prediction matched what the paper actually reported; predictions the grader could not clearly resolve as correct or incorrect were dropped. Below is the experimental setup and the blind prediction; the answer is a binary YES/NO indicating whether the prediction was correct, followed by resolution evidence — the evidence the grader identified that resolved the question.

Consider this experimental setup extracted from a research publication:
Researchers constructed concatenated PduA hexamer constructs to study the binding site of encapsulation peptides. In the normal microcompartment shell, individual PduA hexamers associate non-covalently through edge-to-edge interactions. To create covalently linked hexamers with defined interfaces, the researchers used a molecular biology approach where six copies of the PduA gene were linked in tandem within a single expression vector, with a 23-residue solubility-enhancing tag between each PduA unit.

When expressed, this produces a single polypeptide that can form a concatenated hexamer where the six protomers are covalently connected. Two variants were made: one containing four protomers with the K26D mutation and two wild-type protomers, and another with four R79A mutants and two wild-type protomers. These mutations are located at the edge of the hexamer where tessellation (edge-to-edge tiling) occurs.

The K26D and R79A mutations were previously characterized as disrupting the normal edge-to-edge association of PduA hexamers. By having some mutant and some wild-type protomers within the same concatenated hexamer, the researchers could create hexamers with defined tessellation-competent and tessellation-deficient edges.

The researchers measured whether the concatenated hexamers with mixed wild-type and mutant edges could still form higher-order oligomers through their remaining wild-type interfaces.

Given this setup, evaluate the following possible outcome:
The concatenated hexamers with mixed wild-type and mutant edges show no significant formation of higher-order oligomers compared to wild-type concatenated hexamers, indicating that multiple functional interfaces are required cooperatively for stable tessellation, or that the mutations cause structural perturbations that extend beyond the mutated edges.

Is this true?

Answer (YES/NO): NO